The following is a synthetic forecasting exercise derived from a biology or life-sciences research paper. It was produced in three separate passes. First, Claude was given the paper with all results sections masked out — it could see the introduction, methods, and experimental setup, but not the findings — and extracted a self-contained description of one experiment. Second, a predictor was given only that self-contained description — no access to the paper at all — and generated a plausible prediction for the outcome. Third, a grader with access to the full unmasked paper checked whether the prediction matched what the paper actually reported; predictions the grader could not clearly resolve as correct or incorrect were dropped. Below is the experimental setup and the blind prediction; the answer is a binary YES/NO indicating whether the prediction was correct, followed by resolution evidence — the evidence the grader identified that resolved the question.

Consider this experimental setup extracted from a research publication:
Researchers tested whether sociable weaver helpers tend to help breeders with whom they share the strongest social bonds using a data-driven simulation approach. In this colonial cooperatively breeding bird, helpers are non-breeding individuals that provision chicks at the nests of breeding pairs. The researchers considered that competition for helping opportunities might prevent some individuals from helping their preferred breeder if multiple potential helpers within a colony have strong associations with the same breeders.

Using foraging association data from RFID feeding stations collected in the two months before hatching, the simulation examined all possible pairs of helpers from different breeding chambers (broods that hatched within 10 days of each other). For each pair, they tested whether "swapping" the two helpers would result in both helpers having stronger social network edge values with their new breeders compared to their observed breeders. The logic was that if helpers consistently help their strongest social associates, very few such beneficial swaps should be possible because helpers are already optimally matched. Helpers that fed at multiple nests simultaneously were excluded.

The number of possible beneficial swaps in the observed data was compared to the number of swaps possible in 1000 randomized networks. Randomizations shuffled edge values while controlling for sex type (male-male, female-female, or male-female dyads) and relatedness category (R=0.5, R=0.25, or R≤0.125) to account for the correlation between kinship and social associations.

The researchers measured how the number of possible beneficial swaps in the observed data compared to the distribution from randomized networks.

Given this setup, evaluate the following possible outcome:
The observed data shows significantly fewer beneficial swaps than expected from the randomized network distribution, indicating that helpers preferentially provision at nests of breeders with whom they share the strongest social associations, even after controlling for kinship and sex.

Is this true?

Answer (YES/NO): YES